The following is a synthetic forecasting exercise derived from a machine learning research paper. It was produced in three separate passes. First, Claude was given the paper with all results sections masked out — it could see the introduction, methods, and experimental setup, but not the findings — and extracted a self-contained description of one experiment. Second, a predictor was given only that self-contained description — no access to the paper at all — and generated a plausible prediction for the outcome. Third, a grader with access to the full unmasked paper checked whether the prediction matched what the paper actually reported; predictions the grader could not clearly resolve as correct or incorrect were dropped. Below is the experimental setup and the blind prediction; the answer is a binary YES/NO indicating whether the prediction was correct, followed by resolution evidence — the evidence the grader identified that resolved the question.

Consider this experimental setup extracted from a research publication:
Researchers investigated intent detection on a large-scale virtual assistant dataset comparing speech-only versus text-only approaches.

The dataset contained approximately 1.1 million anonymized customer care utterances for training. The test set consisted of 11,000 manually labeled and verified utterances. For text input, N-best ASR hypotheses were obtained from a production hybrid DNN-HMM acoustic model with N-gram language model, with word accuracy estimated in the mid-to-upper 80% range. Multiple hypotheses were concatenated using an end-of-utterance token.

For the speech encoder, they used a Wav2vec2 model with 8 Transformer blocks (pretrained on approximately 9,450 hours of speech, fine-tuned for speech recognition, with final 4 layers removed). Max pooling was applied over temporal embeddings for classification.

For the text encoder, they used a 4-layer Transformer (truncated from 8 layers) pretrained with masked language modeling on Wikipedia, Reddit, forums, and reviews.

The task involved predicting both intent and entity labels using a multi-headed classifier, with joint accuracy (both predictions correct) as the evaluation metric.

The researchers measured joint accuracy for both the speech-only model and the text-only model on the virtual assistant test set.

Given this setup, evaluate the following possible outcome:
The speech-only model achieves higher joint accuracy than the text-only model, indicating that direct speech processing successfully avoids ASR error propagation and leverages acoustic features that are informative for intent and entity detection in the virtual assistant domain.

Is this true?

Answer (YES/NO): NO